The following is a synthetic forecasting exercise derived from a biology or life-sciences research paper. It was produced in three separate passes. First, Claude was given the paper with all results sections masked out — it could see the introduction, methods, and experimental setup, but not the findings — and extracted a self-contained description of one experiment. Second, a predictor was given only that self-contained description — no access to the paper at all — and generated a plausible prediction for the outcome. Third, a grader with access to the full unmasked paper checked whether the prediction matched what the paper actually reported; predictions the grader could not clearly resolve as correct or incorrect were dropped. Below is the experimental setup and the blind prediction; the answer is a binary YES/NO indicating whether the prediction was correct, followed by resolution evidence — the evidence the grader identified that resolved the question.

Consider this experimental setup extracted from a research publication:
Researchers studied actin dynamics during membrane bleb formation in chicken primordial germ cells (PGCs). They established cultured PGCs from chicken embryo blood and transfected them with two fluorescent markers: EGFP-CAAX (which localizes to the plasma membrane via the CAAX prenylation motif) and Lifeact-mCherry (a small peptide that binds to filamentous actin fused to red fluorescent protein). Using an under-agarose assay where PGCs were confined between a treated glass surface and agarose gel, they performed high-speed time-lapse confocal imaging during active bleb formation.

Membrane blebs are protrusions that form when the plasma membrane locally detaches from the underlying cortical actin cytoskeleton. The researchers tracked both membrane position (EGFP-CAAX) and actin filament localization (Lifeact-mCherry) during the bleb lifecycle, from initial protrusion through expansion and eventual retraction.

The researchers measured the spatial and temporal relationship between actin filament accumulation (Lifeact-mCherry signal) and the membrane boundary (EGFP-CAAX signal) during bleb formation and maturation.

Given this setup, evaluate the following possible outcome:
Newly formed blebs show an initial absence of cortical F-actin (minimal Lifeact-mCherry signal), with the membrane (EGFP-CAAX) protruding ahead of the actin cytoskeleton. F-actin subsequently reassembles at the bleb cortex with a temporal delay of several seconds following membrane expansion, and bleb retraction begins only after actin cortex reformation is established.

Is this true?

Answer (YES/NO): YES